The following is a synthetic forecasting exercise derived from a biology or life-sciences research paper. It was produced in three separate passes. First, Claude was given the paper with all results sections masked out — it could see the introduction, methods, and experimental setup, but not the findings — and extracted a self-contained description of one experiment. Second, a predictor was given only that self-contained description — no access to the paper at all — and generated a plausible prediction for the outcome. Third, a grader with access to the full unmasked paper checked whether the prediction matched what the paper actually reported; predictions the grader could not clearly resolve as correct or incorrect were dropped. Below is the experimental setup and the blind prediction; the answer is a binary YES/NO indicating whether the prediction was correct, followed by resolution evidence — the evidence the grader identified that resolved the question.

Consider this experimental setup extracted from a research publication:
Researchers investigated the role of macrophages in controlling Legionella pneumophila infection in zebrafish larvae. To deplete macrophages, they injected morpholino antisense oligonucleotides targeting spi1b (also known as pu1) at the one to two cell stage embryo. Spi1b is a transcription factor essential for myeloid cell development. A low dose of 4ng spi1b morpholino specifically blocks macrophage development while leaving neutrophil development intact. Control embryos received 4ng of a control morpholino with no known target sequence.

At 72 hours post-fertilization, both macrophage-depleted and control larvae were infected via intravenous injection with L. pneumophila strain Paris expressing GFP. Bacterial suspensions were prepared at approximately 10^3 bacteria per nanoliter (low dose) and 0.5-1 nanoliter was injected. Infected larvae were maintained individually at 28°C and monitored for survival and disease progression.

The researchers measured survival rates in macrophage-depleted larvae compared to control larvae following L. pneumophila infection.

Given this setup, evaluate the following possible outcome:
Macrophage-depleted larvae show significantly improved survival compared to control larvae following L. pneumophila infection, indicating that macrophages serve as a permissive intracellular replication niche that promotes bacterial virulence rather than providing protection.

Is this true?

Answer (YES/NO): NO